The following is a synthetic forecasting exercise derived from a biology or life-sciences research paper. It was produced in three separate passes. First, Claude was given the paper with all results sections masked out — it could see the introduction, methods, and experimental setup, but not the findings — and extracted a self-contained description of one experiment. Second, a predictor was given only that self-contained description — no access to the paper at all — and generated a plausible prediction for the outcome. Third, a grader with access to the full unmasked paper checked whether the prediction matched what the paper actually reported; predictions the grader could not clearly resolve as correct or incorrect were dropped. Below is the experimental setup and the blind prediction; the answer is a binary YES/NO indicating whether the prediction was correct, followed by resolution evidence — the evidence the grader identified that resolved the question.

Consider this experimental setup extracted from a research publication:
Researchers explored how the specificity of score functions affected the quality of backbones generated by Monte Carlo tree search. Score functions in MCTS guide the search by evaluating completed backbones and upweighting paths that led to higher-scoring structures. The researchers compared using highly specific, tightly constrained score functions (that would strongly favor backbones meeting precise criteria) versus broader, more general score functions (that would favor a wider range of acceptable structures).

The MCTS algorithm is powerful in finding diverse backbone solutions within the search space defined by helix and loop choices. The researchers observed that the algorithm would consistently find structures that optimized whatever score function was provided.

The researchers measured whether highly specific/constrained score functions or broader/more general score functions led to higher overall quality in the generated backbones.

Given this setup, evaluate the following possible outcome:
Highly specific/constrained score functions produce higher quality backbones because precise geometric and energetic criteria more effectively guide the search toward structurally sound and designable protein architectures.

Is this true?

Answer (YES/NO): NO